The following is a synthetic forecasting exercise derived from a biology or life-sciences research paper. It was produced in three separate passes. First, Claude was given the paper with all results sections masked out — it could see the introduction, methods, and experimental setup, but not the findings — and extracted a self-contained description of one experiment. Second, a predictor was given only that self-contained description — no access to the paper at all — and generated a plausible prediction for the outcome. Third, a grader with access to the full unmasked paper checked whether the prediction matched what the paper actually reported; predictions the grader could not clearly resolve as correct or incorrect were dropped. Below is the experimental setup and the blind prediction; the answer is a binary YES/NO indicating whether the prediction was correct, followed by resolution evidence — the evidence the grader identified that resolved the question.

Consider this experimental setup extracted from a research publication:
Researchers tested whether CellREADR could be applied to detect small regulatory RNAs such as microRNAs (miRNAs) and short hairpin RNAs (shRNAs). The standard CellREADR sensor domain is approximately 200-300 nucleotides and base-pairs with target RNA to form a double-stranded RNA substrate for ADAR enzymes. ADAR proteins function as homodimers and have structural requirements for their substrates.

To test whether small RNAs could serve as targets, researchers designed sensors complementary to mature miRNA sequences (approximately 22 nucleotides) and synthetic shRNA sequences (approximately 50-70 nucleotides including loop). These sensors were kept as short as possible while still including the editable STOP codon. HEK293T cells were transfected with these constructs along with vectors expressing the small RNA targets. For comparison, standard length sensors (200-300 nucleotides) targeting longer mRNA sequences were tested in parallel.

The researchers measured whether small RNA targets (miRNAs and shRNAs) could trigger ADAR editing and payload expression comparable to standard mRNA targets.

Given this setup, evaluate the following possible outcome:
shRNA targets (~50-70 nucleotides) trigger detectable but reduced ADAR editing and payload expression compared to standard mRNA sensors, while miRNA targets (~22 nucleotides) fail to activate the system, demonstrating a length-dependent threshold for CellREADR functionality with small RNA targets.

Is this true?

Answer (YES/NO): NO